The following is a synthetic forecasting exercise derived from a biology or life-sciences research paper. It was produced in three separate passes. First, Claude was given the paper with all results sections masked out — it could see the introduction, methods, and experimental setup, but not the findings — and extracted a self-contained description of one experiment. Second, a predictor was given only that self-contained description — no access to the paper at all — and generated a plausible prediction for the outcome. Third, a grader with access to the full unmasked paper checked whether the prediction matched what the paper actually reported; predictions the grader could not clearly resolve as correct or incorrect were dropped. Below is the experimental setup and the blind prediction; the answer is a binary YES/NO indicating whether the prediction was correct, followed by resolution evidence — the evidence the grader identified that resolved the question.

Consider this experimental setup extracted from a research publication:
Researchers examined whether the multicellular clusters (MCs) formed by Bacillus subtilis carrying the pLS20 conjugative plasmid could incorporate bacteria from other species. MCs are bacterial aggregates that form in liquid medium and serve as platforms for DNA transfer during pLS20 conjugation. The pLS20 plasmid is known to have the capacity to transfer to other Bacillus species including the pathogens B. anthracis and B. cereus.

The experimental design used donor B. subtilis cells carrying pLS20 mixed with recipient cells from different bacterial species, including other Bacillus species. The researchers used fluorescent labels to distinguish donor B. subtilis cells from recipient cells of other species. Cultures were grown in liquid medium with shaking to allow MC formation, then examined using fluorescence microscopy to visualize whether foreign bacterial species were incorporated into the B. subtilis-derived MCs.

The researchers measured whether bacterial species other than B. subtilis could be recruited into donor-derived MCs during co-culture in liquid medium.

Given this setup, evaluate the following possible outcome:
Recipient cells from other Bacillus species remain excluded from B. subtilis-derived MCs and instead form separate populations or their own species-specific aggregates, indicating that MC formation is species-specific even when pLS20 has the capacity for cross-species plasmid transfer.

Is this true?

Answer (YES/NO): NO